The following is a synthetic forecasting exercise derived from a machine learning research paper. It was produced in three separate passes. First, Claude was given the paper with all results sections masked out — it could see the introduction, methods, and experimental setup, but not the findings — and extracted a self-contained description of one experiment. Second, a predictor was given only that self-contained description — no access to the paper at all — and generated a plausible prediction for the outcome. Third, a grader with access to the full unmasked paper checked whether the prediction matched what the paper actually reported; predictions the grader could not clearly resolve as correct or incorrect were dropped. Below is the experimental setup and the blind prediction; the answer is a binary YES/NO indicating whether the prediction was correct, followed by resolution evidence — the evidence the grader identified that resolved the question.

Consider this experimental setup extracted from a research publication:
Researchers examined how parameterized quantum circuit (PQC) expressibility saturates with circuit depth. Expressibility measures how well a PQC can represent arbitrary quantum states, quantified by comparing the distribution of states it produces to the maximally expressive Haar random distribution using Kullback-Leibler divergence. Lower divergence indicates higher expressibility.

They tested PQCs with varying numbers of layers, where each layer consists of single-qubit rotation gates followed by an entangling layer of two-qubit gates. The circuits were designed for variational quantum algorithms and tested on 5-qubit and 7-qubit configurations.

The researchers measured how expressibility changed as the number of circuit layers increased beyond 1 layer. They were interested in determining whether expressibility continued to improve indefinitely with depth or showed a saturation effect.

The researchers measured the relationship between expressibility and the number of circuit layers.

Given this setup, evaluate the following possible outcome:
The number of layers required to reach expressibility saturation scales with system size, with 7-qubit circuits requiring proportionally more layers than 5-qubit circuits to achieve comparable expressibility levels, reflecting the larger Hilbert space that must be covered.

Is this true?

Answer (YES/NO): NO